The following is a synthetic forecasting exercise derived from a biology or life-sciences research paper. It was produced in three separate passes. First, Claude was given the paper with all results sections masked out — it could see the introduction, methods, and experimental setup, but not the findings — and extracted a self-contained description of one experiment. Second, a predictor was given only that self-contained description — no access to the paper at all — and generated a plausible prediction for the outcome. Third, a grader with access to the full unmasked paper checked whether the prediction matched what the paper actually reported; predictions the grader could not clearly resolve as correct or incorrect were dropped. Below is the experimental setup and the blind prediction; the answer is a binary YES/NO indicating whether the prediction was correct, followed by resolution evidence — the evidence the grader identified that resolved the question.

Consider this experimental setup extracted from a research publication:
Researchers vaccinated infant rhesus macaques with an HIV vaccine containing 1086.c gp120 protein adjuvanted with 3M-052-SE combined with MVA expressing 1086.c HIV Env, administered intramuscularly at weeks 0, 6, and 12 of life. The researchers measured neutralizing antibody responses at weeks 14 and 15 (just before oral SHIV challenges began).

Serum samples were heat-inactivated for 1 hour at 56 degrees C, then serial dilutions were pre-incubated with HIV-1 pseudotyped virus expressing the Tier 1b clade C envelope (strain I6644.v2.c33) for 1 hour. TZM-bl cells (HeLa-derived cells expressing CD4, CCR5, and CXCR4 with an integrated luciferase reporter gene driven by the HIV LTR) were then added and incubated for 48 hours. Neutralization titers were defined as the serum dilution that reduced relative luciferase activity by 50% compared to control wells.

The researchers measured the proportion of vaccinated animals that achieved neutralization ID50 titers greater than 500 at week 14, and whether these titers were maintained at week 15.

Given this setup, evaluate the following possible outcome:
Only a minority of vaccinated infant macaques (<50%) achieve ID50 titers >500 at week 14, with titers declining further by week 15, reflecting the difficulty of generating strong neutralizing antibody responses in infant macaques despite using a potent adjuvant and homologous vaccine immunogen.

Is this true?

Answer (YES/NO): NO